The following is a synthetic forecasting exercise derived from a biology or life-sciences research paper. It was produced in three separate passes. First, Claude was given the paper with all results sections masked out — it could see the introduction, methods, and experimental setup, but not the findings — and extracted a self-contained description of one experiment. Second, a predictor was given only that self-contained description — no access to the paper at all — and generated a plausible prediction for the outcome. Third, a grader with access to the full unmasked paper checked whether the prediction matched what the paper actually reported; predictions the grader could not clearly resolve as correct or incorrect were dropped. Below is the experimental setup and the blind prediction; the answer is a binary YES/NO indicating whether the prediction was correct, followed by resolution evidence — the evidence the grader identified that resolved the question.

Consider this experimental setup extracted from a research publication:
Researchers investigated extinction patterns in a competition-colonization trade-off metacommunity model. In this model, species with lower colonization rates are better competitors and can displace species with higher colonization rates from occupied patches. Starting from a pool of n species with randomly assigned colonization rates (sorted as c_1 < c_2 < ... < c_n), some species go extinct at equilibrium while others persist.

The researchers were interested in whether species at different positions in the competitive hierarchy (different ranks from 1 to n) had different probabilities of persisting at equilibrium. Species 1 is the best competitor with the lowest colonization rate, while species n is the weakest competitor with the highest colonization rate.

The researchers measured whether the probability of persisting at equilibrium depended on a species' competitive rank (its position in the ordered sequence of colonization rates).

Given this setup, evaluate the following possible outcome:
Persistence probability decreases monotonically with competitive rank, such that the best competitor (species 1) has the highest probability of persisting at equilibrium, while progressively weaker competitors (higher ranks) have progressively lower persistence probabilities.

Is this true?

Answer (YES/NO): NO